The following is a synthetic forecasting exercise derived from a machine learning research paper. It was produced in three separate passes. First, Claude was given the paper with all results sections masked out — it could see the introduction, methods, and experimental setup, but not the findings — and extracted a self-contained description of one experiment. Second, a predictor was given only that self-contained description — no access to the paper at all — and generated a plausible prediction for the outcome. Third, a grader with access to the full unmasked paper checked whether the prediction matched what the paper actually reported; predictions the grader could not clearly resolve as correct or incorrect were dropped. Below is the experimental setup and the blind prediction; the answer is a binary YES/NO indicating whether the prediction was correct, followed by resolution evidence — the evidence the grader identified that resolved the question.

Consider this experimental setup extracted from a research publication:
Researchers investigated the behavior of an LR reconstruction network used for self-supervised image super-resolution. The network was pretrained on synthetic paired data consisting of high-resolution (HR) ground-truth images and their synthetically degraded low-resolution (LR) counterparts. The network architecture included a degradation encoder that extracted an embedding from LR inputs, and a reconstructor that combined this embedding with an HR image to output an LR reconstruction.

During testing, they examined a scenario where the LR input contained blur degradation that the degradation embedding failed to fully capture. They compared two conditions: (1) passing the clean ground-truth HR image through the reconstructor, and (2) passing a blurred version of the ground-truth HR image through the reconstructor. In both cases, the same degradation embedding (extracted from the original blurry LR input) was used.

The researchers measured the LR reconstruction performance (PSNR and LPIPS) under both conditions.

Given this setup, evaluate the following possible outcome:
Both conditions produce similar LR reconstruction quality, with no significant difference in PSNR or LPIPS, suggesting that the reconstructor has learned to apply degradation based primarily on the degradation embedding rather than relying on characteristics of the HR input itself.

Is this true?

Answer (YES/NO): NO